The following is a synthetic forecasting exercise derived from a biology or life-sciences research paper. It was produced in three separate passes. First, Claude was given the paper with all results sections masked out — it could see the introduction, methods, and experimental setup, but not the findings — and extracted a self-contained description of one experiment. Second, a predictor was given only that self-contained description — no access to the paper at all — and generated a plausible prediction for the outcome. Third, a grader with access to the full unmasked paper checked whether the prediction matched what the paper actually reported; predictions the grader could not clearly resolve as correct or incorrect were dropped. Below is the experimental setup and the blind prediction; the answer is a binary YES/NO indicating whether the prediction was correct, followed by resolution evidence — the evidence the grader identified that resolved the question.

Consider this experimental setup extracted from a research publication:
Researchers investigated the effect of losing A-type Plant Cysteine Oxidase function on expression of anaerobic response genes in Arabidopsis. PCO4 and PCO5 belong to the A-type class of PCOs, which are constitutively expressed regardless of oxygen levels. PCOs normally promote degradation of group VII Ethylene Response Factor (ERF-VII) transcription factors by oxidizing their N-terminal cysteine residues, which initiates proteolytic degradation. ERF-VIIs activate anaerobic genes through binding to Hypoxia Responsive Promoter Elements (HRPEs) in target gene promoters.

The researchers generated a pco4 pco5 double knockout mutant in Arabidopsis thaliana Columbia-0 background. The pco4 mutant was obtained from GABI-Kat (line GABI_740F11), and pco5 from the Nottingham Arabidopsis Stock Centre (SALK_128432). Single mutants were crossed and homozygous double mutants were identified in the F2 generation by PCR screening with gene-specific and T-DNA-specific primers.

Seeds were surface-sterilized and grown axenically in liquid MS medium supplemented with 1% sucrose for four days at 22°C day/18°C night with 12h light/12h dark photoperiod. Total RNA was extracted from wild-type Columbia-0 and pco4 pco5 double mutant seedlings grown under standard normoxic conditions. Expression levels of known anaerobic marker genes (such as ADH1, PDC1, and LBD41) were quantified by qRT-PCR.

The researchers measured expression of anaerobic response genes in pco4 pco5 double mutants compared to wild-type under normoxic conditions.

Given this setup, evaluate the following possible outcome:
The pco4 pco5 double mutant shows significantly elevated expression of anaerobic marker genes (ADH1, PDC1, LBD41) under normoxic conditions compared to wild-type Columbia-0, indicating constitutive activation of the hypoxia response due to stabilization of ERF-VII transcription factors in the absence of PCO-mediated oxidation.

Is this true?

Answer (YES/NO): YES